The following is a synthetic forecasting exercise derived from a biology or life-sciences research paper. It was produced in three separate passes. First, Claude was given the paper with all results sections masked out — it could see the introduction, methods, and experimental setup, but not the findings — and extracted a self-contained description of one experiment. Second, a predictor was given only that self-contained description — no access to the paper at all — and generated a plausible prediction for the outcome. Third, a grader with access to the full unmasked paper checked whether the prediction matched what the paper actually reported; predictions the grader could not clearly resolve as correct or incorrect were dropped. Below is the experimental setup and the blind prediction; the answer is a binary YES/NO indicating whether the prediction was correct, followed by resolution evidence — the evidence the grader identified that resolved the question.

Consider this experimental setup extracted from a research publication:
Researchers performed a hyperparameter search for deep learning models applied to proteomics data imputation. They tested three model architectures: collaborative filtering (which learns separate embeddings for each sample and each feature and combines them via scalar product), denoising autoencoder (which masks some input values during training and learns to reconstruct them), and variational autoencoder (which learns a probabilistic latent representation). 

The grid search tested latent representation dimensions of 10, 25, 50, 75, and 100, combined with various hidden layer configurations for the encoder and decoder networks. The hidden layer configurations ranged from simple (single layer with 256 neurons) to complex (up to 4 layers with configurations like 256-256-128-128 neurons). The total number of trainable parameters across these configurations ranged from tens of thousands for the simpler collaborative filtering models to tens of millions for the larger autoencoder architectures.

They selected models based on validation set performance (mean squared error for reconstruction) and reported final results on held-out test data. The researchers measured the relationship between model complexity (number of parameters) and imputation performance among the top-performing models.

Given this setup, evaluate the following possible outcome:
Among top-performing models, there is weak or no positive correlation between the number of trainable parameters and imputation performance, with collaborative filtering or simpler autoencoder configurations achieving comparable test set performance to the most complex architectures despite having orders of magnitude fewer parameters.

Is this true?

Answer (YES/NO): YES